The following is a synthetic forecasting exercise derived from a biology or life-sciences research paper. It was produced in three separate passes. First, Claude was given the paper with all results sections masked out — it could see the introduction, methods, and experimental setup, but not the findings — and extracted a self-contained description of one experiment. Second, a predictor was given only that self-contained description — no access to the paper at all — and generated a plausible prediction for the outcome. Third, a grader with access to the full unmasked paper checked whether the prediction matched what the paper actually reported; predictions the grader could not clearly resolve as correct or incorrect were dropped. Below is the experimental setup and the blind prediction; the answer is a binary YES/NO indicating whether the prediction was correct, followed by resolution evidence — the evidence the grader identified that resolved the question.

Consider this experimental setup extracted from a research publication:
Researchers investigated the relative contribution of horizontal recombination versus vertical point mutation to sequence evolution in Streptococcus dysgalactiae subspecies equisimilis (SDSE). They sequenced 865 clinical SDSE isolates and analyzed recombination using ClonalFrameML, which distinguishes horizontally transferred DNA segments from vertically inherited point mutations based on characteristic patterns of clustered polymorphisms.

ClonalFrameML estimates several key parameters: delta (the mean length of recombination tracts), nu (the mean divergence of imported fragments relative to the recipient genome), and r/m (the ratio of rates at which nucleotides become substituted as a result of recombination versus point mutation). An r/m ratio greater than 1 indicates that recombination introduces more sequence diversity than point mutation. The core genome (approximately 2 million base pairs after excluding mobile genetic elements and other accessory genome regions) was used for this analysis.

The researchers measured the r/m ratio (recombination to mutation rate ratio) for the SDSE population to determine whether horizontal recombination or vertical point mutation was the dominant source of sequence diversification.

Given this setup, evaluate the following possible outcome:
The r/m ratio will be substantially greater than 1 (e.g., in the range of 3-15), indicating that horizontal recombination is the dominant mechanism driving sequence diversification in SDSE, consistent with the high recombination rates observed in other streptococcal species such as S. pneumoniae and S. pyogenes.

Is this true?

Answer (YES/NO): NO